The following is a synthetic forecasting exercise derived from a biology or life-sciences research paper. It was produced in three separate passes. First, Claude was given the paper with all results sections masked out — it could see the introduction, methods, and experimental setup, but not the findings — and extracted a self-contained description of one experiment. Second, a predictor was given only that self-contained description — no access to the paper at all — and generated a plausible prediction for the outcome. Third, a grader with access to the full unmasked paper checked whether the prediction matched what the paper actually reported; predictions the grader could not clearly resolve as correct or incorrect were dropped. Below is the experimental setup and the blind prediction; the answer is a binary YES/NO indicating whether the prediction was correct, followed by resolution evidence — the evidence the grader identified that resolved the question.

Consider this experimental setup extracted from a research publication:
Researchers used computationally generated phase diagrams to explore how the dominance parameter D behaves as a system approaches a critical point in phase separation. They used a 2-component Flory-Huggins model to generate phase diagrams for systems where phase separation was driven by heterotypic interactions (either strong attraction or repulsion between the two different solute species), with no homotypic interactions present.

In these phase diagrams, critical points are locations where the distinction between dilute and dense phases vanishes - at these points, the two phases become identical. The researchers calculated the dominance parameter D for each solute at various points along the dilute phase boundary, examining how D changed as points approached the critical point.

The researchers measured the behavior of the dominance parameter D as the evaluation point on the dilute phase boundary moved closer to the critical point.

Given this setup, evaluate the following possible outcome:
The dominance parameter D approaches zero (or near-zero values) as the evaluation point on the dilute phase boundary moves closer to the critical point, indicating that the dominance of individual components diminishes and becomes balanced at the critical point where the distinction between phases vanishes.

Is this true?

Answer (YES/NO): NO